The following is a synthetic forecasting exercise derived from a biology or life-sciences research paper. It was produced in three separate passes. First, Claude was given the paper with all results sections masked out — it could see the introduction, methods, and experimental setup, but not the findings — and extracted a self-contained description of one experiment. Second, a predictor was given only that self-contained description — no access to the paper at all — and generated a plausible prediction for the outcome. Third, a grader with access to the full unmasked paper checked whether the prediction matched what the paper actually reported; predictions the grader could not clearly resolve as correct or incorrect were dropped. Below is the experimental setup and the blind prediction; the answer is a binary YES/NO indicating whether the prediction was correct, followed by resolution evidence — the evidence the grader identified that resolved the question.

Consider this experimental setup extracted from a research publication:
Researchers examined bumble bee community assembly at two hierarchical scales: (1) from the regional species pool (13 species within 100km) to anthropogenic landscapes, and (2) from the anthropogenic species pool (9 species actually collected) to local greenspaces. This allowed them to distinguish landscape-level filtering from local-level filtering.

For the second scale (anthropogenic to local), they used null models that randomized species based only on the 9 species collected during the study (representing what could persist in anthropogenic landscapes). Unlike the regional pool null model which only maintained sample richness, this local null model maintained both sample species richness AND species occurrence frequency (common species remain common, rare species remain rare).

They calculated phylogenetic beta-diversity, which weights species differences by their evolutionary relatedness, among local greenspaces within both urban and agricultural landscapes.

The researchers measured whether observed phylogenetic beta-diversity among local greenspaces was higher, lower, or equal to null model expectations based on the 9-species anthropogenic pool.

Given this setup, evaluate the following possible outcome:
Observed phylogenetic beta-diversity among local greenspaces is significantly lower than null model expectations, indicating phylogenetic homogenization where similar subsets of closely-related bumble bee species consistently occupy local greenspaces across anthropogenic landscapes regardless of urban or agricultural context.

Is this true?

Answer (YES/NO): NO